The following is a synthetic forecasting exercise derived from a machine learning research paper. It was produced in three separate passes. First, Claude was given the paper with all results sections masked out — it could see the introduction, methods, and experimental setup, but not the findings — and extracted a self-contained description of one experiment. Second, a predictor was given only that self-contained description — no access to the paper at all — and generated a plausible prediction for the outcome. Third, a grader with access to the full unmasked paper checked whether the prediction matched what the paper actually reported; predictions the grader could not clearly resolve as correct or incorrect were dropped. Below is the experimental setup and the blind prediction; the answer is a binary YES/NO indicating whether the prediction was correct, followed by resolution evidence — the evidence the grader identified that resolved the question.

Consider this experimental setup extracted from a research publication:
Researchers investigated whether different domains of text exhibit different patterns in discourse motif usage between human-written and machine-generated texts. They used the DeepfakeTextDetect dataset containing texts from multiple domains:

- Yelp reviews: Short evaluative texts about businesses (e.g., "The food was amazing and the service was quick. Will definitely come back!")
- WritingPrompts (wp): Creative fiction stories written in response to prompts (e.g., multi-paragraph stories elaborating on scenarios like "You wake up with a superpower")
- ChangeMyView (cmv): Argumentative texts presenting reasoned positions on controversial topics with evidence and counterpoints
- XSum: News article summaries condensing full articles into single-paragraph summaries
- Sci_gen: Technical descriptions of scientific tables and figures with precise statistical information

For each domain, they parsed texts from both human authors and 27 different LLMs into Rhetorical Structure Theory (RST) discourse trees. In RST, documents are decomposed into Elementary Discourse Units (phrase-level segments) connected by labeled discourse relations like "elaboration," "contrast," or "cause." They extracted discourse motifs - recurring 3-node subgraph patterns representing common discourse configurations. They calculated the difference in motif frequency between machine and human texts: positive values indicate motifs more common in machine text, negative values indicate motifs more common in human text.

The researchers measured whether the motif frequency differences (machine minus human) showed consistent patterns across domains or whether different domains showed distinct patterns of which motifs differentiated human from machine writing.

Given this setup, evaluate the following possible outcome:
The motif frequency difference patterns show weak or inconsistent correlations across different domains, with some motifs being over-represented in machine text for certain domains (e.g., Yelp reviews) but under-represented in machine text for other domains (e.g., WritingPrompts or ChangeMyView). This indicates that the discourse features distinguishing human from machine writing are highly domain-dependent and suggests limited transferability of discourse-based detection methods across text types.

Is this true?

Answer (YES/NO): NO